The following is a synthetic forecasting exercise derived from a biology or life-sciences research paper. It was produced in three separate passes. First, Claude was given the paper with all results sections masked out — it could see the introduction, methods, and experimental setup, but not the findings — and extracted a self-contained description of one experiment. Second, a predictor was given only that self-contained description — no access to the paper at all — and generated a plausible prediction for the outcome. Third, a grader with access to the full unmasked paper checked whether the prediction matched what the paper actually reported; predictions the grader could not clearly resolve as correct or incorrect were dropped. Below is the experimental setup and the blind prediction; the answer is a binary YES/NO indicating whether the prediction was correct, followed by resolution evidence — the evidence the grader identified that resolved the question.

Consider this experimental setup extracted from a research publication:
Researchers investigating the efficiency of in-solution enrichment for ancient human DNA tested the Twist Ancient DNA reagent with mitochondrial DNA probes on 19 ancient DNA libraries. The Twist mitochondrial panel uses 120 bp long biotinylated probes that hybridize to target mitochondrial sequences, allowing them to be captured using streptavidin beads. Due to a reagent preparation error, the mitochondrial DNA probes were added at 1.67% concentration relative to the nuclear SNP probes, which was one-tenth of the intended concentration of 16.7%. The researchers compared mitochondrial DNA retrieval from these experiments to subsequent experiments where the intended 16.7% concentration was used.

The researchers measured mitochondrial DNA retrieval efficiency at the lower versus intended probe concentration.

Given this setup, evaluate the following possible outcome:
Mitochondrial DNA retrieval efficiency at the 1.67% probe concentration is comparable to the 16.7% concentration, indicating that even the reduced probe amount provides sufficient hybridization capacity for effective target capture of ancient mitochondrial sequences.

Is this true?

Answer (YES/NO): NO